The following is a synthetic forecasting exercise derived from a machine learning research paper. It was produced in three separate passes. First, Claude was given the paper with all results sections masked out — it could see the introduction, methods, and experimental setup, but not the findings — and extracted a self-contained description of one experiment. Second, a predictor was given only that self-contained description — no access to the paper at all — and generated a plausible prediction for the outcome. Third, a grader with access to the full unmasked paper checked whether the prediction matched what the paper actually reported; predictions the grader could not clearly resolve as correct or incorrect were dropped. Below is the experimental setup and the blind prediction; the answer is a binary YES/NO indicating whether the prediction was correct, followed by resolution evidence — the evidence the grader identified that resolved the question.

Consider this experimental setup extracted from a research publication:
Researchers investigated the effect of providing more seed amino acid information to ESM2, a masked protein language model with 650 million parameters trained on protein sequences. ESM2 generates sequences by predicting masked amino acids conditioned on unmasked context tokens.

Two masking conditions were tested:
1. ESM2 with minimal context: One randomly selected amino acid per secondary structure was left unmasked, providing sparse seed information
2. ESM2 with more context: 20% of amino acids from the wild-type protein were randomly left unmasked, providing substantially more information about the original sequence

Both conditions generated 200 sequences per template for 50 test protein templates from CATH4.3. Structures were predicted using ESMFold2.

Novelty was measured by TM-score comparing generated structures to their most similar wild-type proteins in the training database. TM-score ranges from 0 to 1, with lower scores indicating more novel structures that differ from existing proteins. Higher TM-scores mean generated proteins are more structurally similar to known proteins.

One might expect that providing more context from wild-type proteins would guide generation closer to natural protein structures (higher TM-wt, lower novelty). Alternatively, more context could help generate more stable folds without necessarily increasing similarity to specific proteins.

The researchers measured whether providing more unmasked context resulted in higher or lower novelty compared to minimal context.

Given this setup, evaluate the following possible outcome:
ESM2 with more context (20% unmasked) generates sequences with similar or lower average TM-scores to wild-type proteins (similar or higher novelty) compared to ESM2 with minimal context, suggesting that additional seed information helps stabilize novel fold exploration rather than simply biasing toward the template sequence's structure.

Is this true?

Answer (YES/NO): NO